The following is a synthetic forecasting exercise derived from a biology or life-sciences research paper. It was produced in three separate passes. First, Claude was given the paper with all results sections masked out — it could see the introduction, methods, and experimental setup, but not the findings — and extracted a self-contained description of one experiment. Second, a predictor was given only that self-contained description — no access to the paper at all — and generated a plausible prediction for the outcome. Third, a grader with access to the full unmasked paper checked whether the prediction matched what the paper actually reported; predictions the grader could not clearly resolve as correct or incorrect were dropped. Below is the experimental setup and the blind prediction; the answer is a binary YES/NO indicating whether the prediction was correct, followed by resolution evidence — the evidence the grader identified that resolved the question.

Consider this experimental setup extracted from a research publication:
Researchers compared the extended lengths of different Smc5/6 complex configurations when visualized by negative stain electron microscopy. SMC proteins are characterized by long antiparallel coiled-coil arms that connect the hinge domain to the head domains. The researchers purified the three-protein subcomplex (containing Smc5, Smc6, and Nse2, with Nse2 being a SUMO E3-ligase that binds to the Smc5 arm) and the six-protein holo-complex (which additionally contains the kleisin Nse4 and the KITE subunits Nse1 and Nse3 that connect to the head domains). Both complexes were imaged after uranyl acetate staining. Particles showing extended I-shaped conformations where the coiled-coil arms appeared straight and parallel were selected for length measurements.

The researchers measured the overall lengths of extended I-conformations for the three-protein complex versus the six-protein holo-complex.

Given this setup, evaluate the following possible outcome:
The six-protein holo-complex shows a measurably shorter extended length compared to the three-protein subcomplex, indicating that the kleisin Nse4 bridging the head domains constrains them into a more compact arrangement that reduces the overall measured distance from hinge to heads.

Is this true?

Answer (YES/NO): NO